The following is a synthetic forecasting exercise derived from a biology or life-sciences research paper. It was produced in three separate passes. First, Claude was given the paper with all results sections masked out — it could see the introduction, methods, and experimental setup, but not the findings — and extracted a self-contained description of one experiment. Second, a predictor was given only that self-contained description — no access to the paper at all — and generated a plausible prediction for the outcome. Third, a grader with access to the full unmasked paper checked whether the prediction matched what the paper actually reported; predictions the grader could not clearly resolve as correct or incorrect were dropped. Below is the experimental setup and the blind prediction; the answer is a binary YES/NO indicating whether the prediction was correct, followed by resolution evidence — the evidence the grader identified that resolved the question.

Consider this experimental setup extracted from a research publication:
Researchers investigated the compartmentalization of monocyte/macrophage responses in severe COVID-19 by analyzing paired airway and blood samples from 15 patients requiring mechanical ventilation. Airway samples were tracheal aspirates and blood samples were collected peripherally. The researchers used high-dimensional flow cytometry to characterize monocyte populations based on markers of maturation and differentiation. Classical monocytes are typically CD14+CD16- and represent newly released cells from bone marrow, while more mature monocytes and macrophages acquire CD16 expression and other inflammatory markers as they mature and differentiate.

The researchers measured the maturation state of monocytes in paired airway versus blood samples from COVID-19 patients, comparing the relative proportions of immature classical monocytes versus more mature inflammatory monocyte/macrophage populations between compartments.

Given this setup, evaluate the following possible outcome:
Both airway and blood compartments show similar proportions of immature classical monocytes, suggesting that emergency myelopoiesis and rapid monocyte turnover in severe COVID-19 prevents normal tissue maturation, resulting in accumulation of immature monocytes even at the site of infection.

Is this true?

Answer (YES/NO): NO